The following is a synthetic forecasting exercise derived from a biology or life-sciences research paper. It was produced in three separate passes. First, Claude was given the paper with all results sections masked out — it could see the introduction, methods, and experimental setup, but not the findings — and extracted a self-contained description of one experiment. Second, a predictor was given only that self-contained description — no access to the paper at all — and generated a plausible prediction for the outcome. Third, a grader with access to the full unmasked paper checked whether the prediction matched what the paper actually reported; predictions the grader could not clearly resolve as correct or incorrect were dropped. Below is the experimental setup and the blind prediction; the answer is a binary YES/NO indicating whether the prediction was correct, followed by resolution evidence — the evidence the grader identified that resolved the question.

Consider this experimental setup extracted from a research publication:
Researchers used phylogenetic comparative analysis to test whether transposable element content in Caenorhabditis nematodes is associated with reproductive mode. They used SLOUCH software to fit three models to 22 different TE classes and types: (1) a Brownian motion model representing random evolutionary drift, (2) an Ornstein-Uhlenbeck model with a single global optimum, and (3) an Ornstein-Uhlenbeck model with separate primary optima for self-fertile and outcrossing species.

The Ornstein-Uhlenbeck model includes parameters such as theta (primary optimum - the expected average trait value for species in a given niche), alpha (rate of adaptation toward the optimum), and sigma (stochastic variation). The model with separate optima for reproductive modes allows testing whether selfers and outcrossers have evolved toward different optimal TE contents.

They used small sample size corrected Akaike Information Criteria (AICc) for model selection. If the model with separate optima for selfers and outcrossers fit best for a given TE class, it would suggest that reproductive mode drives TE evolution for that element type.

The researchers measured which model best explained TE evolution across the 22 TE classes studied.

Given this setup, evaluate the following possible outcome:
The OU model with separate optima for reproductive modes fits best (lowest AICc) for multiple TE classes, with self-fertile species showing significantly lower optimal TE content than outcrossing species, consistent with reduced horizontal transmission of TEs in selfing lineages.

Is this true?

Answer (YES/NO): NO